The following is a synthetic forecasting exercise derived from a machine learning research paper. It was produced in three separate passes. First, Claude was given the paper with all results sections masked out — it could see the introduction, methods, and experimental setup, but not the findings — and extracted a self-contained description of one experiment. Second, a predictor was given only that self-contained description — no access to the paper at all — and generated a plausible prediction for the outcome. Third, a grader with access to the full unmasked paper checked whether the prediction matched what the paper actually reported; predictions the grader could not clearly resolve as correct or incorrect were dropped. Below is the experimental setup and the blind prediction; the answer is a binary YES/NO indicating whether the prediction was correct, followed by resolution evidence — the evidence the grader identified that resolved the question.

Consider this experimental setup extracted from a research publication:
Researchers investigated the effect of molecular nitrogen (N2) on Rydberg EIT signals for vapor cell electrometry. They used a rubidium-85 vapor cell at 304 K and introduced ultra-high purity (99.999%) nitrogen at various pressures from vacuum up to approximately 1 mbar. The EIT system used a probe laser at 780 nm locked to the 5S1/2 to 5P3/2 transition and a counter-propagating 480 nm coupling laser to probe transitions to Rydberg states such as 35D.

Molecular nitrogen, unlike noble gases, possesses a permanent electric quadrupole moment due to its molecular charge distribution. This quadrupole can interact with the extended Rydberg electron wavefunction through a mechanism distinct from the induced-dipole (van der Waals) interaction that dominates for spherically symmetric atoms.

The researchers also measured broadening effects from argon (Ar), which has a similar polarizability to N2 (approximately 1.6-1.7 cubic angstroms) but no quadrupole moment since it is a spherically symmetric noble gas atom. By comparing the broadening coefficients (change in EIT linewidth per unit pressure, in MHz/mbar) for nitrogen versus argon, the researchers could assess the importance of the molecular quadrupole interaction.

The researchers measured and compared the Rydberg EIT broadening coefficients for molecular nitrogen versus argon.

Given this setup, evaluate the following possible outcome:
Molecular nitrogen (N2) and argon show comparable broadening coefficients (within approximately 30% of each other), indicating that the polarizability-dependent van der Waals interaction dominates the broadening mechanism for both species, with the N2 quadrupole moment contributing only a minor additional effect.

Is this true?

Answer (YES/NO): YES